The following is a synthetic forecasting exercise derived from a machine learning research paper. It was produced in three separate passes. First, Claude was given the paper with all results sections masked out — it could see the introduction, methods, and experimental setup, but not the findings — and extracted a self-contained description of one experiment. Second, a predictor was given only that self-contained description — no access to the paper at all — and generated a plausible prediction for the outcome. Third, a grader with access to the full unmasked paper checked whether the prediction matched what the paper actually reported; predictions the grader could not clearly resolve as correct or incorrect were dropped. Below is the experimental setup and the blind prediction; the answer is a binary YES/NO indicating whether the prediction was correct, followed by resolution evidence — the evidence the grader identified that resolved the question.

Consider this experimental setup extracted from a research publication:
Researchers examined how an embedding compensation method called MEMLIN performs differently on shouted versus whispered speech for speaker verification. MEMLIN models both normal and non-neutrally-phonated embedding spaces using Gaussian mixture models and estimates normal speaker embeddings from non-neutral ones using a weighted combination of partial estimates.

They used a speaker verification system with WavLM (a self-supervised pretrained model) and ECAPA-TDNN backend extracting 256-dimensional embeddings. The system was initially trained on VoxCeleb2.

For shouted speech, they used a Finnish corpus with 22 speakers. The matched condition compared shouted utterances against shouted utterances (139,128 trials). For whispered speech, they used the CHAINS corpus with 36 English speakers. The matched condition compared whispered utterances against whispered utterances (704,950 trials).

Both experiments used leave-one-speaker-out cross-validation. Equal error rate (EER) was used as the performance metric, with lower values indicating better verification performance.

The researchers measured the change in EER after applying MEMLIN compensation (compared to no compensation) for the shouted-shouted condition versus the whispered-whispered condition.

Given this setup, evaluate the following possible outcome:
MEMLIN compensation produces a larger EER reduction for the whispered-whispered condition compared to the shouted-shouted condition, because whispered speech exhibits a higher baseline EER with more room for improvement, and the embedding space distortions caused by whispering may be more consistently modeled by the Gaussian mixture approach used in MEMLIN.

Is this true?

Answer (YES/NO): YES